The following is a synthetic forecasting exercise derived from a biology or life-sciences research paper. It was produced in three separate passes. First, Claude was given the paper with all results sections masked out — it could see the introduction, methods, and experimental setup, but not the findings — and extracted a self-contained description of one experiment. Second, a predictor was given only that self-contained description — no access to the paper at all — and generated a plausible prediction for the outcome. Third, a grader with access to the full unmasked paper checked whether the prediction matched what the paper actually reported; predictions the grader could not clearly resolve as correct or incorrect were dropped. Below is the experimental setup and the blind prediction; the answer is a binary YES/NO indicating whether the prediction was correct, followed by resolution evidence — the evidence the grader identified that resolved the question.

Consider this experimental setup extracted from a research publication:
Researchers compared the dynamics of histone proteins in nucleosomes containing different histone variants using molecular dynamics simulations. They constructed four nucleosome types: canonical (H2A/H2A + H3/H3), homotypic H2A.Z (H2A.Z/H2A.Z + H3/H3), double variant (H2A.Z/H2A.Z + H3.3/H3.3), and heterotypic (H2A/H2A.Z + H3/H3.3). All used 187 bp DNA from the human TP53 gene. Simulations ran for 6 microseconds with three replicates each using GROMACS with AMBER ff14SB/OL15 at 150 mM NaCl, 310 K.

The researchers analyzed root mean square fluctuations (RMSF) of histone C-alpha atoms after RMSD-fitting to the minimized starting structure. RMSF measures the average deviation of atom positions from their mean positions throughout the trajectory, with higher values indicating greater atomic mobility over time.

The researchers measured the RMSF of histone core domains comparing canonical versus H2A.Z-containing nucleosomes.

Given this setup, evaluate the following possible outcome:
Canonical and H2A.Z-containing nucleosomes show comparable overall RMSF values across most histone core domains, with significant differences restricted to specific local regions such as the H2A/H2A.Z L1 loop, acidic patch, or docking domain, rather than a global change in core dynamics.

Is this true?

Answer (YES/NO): NO